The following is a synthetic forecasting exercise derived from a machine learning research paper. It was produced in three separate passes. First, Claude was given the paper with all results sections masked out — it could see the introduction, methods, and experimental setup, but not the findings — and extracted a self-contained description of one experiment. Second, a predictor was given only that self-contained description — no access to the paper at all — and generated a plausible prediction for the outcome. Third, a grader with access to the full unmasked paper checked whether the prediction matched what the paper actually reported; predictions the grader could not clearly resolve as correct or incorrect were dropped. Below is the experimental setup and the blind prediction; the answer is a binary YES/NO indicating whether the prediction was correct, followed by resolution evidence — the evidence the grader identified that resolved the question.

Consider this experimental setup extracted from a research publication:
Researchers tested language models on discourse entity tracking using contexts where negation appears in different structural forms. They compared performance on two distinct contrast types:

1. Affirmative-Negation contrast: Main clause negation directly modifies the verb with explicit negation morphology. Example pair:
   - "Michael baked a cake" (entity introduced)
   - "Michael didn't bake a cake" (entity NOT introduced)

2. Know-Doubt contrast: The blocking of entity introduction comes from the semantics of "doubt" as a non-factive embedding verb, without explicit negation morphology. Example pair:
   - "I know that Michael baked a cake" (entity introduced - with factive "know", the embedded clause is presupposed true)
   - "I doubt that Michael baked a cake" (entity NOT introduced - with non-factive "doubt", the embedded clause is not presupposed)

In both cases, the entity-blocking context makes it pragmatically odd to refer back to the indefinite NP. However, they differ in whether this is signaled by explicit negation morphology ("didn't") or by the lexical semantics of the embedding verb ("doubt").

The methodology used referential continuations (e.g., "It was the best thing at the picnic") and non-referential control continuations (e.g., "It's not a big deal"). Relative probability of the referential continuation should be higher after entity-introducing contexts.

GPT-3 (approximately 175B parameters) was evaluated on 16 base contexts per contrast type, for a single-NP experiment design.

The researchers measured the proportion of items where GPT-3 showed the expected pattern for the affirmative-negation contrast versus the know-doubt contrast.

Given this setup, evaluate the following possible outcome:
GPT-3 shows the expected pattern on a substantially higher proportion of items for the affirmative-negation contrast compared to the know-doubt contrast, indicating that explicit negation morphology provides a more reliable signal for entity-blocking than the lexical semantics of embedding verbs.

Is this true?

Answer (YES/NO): YES